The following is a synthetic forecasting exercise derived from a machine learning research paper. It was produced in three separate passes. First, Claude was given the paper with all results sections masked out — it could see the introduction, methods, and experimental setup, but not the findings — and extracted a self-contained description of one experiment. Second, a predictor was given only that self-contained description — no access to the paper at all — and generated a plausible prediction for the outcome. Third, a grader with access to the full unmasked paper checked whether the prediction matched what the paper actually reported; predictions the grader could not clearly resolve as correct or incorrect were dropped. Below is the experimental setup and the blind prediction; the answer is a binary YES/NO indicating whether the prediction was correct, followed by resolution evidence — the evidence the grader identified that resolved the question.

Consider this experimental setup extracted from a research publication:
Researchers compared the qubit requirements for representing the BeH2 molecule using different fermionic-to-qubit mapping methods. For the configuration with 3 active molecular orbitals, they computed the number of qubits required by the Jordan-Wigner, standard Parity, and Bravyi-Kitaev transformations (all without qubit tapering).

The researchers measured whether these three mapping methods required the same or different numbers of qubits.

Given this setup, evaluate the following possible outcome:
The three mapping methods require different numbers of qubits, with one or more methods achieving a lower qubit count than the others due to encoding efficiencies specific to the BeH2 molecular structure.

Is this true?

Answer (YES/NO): NO